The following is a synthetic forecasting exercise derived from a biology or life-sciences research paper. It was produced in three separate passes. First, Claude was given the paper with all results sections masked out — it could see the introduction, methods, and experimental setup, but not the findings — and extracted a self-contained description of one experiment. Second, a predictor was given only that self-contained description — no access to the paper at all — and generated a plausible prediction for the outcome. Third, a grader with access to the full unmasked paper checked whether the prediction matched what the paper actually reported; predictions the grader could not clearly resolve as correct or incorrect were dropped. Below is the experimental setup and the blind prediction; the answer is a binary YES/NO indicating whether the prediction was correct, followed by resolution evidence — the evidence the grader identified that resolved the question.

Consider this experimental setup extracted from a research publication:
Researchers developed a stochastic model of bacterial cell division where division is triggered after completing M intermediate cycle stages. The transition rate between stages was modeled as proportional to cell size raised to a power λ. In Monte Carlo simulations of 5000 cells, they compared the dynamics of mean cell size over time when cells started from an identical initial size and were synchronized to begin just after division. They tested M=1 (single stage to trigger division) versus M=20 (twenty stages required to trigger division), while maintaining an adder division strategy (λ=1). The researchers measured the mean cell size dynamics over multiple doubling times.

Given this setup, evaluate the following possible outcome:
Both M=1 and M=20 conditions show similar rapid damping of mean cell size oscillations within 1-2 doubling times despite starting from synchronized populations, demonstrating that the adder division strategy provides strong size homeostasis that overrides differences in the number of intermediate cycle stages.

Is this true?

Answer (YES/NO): NO